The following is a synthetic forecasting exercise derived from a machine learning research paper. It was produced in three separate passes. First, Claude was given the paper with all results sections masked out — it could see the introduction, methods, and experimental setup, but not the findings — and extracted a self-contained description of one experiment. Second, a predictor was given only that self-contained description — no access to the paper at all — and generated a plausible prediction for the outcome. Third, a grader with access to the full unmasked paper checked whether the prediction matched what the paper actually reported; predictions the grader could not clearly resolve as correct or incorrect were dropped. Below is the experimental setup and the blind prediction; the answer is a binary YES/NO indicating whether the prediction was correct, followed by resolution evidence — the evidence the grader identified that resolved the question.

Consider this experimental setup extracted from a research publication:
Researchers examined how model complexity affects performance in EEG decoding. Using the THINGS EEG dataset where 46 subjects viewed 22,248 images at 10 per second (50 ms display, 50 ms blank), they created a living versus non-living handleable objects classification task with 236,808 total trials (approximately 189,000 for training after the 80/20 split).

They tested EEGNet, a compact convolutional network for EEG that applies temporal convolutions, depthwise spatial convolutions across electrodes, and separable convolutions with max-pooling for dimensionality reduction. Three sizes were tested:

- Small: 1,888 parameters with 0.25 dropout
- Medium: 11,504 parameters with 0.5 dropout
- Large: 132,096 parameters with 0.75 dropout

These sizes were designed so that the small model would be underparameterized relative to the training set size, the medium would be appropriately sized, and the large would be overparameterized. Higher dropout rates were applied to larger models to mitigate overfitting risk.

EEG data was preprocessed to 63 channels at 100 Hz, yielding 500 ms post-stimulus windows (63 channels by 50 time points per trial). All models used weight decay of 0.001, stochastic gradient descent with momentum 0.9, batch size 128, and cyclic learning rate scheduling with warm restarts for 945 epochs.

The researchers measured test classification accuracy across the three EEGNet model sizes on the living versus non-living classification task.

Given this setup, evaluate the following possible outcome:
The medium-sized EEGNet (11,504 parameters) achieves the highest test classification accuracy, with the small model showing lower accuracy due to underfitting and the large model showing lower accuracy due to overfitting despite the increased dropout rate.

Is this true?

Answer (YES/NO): NO